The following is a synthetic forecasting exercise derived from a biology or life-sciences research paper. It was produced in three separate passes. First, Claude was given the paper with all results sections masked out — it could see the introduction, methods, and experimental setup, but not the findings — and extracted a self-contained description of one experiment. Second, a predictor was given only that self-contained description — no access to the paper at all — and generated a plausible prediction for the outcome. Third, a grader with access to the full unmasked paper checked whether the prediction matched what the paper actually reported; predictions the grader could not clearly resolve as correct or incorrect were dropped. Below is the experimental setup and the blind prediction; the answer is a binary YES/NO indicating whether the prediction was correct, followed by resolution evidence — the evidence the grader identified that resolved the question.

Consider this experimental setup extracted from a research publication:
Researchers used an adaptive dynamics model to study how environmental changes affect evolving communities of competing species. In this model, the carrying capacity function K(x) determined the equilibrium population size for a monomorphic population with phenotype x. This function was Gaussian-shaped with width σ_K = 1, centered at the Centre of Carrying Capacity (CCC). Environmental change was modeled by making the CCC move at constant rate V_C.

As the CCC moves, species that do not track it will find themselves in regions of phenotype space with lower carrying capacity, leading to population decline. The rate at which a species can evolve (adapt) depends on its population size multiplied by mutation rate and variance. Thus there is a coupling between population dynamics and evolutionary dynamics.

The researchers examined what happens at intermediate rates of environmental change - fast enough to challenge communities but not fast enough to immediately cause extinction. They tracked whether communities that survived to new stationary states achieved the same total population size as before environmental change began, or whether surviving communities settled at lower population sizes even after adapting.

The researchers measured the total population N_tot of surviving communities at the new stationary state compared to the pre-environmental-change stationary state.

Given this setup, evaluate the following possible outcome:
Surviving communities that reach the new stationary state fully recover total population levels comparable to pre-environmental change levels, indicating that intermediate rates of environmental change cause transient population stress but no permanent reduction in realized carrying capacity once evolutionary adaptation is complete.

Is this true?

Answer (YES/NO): NO